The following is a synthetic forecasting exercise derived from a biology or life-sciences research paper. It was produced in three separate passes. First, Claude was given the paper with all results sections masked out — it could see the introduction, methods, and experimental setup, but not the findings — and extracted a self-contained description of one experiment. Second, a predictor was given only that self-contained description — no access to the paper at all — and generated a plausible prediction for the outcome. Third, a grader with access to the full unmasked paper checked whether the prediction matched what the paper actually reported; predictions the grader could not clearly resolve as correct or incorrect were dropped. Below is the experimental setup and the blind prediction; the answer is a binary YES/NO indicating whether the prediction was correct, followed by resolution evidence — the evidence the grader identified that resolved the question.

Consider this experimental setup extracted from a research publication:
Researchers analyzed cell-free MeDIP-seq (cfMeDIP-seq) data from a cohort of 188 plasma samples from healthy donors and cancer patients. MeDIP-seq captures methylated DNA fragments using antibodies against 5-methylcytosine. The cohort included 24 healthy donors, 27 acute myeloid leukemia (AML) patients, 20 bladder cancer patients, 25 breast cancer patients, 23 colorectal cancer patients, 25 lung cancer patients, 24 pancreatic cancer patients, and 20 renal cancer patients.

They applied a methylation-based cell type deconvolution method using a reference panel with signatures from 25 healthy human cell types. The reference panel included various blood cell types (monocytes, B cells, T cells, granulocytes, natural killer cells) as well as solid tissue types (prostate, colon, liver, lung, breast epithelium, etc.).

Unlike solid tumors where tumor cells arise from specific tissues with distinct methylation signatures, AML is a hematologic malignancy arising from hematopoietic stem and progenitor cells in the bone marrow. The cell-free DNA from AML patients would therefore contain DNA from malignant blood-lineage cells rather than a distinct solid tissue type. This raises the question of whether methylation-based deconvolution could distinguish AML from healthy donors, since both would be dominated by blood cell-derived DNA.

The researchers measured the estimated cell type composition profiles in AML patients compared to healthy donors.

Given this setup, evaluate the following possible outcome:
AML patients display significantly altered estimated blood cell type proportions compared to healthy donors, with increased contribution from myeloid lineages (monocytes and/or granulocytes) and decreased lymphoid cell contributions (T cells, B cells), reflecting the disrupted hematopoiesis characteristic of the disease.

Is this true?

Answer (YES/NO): NO